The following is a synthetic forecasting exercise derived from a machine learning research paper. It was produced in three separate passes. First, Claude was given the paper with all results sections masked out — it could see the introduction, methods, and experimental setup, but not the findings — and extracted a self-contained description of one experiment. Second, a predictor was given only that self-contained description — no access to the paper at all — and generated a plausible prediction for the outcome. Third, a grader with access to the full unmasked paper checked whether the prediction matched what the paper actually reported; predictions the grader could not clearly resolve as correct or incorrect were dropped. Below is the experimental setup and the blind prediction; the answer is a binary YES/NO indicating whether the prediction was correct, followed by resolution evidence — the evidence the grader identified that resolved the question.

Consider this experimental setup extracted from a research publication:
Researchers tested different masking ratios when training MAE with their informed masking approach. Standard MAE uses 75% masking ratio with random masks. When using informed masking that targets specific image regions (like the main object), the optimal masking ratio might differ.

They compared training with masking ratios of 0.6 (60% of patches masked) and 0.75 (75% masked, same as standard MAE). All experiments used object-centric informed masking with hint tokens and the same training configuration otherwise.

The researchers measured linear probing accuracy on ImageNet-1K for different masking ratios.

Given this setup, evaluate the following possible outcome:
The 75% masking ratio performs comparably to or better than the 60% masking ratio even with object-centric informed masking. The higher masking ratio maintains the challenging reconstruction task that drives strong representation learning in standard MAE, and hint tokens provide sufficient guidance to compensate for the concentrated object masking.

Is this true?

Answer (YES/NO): YES